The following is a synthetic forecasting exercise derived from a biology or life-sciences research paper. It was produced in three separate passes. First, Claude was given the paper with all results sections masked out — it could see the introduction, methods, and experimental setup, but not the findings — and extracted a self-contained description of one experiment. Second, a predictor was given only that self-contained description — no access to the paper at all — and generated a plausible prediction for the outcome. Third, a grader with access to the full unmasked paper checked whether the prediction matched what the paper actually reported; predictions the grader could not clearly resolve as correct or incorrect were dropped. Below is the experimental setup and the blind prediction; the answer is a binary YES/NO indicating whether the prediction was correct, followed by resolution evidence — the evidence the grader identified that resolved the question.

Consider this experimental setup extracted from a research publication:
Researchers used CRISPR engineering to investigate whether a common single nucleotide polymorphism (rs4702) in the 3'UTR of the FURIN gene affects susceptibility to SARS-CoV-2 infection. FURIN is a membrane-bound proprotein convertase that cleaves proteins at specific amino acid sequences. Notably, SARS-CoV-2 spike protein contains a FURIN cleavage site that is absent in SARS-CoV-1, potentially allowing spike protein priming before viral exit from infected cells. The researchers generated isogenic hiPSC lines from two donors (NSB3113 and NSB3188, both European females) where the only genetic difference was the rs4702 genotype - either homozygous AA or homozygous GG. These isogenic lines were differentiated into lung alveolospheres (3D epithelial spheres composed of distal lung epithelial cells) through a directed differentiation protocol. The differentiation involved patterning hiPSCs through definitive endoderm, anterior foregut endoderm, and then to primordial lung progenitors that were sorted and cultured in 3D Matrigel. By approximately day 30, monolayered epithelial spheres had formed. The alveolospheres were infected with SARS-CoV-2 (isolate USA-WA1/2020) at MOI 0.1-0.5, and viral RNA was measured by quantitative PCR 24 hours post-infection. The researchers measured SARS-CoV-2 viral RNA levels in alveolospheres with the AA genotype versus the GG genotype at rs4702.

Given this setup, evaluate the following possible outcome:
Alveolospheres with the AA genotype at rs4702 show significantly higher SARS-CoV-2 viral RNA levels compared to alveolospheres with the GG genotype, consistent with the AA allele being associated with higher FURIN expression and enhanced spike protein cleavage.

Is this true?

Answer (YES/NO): YES